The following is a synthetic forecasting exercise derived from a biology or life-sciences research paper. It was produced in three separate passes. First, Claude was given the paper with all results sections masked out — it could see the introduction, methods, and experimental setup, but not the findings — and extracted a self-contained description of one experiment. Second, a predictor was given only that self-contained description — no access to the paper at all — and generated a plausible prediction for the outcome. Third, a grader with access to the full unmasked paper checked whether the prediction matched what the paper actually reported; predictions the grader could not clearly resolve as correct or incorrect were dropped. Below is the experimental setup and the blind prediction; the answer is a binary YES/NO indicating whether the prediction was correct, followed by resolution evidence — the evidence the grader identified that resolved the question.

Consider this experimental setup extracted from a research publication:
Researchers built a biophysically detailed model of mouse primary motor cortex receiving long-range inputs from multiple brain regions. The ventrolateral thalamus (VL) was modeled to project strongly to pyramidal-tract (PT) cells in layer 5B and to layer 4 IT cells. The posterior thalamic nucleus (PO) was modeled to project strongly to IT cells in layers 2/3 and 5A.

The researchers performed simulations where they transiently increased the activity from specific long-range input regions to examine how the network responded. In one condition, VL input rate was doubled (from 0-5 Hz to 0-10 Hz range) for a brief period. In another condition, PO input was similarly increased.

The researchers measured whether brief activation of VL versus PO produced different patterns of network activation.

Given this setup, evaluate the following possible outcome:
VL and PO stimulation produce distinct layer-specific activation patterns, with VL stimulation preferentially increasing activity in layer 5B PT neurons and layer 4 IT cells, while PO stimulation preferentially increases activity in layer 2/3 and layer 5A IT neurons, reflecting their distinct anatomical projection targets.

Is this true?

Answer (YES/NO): NO